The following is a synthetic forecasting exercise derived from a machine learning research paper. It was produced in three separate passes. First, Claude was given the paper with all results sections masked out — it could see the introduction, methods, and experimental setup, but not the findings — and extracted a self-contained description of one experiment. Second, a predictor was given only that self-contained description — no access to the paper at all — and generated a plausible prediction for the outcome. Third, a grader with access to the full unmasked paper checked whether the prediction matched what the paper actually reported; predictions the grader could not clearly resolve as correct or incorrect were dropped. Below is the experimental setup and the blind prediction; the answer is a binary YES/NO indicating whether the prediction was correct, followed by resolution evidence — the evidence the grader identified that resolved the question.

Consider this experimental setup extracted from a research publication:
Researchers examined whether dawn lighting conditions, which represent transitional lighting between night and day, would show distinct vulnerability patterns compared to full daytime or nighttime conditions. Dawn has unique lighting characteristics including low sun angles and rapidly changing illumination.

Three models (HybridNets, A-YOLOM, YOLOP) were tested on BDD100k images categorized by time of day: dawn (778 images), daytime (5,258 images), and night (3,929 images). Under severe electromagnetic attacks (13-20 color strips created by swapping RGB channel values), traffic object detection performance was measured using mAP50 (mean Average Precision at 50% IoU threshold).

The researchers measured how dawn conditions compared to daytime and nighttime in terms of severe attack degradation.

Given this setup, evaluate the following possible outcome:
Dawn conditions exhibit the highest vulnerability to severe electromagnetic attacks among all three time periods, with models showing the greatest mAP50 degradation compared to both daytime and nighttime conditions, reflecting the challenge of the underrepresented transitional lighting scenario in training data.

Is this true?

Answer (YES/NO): YES